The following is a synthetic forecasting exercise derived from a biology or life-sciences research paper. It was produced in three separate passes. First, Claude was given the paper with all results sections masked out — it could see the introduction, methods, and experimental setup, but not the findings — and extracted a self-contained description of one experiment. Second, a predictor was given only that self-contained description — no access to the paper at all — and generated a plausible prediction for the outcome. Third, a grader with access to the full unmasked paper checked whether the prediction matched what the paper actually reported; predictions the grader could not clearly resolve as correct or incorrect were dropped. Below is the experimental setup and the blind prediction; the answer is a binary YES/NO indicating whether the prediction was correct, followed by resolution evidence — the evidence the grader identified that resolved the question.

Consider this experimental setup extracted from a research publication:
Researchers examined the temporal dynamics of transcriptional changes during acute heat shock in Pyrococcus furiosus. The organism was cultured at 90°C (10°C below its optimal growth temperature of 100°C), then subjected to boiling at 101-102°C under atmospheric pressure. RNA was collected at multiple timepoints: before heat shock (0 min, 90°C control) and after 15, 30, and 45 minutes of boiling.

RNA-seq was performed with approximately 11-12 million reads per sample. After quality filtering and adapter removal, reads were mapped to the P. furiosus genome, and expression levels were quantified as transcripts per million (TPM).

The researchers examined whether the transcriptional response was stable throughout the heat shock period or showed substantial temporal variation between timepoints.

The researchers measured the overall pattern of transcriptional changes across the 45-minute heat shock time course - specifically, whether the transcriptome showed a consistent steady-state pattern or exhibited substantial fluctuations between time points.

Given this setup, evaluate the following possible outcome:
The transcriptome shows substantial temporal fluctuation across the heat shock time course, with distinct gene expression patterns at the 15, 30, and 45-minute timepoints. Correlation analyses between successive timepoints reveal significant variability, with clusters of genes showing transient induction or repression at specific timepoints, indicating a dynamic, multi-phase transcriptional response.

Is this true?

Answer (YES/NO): NO